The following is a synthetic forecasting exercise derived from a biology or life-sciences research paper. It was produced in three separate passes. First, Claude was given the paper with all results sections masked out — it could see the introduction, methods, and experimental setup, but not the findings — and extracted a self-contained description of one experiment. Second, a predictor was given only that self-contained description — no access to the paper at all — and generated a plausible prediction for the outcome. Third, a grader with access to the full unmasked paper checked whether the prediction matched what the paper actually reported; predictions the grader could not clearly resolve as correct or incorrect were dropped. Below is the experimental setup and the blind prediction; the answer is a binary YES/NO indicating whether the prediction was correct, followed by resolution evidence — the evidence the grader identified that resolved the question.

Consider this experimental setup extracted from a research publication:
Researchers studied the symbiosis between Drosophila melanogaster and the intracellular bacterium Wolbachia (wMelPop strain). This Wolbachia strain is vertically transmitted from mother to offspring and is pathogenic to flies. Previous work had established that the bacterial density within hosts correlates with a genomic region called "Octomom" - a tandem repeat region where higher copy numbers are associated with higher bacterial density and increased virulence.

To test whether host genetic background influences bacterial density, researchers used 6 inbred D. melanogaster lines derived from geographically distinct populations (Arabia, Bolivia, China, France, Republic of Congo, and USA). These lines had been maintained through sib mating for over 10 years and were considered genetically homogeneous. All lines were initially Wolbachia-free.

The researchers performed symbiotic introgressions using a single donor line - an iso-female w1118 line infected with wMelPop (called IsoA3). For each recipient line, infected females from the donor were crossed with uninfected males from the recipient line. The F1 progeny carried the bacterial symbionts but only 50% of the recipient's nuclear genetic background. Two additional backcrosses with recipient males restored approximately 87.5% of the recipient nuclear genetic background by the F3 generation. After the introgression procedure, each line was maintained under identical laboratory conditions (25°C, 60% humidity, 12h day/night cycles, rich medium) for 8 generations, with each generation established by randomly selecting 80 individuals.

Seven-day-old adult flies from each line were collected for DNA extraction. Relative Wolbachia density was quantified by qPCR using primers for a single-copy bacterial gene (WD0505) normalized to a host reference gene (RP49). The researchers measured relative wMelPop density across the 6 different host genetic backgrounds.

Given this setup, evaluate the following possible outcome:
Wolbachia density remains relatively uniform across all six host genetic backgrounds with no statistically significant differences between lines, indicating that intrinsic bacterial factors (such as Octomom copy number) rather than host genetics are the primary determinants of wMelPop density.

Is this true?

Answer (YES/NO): NO